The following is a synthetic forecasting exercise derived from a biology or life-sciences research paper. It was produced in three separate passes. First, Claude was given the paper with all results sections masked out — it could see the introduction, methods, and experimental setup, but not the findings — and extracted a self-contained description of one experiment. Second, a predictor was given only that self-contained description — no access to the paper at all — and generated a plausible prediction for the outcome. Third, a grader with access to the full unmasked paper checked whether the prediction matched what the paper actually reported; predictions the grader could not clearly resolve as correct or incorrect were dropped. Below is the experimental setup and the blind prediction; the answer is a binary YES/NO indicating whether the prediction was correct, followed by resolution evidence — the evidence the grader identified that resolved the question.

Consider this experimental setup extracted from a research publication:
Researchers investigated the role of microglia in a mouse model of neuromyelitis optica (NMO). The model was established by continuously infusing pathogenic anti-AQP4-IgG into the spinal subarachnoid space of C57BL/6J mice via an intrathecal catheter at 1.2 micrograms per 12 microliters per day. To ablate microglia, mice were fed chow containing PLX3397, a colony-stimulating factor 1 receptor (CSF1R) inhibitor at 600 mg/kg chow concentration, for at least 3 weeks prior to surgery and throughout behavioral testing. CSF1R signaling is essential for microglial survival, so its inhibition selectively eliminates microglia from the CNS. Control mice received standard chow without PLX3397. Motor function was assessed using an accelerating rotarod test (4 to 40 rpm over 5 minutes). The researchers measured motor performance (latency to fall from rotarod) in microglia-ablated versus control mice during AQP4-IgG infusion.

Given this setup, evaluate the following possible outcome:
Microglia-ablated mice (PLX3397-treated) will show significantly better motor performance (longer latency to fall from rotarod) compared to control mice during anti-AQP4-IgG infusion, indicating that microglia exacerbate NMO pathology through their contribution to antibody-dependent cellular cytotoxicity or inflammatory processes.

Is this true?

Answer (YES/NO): YES